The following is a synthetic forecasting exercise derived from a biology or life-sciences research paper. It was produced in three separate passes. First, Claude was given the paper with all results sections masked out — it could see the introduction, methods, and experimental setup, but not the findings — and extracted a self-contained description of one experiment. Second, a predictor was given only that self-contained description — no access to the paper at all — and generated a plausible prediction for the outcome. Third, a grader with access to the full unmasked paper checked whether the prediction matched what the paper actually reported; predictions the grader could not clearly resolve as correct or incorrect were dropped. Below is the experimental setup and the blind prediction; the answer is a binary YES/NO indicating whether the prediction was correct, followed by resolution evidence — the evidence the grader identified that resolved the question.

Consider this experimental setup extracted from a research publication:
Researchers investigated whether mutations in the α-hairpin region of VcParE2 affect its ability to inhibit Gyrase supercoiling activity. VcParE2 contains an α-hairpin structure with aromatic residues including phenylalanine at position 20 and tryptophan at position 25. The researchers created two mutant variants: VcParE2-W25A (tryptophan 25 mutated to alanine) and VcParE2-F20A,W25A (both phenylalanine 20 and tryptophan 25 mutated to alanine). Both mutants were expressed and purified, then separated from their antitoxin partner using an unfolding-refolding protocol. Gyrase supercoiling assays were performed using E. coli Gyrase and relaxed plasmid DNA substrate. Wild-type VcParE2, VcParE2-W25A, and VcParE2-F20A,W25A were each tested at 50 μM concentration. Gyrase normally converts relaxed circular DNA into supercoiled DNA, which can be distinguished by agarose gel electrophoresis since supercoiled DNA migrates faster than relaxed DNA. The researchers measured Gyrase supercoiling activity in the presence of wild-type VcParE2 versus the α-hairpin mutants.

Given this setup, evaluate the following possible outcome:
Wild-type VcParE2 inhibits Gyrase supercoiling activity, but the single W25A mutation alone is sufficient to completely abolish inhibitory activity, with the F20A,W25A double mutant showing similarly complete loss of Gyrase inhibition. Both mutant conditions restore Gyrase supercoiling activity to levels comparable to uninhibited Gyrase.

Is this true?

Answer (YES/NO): NO